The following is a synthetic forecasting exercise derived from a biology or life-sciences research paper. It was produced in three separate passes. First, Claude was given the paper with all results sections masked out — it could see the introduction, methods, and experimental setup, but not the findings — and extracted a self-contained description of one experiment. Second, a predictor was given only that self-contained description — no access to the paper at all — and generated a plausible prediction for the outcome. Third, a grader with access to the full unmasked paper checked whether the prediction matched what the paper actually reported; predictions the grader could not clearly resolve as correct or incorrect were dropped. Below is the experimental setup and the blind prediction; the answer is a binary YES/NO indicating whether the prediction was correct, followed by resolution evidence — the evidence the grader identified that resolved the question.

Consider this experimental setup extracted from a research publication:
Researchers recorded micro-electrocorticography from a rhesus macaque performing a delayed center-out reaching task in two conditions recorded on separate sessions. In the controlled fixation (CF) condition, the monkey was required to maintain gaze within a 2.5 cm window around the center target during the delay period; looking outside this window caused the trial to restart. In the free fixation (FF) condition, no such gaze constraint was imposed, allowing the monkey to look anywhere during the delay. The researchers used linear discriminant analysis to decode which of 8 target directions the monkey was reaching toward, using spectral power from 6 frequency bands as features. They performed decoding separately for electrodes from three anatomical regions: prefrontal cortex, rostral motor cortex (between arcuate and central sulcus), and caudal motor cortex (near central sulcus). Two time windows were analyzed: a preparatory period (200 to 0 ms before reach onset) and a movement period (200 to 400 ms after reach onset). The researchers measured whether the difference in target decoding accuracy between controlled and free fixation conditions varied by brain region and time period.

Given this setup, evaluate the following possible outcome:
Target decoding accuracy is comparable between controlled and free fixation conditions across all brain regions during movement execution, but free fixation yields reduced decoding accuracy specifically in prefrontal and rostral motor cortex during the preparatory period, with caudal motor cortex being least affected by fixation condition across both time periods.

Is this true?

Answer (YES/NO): NO